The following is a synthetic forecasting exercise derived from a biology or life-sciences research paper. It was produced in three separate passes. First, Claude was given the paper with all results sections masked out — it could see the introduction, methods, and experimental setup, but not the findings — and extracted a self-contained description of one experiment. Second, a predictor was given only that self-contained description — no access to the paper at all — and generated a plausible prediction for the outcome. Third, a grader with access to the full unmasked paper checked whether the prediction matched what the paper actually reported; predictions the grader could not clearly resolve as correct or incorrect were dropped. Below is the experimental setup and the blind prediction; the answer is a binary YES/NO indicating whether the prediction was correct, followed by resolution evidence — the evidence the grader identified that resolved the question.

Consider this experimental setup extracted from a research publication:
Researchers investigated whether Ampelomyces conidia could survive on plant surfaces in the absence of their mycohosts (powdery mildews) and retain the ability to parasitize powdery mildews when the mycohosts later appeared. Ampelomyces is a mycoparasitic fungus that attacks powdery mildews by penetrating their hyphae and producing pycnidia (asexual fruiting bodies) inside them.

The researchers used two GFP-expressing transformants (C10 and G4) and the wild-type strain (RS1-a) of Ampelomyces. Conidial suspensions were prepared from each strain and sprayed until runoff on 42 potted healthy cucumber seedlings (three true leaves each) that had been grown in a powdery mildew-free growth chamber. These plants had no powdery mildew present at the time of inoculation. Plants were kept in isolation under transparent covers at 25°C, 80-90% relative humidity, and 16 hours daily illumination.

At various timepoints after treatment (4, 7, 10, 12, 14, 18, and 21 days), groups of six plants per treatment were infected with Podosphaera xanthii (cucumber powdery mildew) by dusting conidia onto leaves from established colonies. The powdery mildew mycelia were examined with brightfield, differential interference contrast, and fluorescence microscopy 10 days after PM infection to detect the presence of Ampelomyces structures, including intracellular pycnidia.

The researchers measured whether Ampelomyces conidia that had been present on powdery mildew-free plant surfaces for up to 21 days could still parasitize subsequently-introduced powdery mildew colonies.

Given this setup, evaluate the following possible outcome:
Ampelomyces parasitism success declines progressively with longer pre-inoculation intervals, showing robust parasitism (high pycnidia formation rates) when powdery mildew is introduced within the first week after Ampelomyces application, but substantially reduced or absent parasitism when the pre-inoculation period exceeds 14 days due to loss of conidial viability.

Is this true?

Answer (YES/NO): NO